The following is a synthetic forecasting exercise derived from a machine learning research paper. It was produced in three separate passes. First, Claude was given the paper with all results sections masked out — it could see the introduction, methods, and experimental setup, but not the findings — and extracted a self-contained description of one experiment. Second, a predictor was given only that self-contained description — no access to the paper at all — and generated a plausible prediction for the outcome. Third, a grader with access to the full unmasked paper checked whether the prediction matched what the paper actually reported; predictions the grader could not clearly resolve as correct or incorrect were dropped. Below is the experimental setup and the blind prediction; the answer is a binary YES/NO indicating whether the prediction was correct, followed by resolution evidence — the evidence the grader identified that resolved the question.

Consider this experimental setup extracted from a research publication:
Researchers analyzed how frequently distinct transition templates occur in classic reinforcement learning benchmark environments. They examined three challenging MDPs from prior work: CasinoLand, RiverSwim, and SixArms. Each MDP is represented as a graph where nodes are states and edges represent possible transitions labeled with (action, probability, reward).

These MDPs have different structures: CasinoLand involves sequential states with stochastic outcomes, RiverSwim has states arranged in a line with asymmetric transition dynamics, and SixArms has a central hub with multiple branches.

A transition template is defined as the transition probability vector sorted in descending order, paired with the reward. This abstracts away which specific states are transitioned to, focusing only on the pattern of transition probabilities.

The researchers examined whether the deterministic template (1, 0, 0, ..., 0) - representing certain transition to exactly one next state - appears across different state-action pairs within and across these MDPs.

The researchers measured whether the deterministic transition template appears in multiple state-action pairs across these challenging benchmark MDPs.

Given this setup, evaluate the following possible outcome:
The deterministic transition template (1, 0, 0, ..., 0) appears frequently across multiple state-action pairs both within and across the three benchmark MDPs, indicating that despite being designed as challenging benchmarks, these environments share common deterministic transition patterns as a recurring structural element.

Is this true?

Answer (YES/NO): YES